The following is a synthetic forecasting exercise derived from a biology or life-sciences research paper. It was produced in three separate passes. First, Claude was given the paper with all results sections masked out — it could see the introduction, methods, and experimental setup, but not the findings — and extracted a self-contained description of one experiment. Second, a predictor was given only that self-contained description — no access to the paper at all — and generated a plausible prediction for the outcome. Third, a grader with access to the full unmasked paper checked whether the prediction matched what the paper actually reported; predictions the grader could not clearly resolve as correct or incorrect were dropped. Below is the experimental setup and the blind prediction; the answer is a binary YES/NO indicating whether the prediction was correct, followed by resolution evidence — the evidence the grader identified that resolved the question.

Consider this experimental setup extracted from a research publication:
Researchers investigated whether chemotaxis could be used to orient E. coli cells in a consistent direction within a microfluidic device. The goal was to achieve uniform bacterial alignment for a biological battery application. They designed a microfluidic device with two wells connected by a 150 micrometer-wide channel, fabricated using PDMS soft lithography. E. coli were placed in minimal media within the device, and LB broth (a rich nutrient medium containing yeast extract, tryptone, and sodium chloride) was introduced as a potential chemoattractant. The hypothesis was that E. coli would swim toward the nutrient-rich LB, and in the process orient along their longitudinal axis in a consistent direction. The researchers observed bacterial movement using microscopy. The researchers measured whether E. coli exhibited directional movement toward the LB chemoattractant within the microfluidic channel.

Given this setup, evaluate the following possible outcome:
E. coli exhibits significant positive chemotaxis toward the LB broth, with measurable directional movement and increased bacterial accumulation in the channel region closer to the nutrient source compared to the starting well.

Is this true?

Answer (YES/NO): NO